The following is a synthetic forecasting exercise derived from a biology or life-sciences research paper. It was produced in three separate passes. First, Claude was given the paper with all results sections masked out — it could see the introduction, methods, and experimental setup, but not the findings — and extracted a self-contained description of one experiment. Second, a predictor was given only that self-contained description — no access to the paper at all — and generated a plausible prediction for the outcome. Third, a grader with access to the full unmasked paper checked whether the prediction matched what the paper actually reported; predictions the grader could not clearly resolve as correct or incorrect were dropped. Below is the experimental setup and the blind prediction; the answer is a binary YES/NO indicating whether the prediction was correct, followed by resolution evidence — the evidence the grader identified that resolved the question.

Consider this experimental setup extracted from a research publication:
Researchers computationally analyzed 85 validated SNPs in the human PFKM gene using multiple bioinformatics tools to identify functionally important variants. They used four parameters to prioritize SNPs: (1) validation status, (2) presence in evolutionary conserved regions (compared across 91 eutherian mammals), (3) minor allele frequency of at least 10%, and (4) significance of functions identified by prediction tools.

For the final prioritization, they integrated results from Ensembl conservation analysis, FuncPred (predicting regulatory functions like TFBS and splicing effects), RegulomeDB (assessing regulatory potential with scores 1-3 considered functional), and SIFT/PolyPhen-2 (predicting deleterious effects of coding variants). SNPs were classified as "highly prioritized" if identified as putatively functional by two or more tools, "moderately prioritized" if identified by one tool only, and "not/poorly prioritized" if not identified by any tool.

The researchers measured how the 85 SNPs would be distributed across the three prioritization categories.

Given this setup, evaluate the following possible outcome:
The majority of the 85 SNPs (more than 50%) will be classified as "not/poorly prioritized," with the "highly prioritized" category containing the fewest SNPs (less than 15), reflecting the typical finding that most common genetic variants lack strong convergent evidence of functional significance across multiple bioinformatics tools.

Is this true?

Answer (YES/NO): YES